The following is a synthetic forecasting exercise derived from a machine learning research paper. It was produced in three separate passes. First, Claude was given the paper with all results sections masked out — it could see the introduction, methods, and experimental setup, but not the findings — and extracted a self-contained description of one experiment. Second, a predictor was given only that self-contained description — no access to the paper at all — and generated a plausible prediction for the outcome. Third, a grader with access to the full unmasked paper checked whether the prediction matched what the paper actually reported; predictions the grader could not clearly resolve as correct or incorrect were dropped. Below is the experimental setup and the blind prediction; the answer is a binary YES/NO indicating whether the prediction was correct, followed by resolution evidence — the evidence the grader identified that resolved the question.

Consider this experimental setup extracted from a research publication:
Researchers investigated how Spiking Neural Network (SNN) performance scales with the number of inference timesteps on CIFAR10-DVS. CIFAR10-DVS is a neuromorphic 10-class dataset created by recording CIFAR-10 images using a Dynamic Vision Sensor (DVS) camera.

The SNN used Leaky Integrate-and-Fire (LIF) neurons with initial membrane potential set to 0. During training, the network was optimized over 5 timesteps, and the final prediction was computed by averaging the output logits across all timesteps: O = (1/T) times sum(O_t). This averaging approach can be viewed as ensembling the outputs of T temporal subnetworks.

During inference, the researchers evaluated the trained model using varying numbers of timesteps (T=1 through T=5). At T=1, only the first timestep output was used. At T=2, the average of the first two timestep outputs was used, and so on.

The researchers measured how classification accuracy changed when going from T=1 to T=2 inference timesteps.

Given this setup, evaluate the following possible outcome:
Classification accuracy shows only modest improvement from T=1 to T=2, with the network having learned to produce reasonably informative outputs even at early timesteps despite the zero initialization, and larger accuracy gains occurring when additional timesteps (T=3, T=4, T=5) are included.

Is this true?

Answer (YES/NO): NO